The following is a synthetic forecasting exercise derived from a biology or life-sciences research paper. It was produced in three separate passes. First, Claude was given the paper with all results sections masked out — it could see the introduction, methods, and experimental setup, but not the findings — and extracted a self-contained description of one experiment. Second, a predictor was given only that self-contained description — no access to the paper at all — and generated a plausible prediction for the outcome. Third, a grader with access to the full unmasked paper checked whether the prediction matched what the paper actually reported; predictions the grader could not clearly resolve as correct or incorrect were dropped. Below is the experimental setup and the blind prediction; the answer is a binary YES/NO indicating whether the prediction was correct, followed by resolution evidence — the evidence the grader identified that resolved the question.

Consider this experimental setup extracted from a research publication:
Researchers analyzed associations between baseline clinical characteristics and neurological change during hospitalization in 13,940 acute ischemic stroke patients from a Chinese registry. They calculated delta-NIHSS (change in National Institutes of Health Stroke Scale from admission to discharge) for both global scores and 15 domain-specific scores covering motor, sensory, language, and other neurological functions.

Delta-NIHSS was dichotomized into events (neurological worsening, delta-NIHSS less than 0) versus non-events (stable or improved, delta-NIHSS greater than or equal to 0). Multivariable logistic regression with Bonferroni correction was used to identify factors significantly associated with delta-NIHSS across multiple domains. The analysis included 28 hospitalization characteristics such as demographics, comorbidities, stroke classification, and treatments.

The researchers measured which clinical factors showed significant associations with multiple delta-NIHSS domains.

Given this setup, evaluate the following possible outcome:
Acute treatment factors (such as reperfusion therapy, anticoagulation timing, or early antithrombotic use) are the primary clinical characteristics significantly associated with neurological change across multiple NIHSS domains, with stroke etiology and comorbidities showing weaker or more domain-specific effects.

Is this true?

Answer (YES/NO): NO